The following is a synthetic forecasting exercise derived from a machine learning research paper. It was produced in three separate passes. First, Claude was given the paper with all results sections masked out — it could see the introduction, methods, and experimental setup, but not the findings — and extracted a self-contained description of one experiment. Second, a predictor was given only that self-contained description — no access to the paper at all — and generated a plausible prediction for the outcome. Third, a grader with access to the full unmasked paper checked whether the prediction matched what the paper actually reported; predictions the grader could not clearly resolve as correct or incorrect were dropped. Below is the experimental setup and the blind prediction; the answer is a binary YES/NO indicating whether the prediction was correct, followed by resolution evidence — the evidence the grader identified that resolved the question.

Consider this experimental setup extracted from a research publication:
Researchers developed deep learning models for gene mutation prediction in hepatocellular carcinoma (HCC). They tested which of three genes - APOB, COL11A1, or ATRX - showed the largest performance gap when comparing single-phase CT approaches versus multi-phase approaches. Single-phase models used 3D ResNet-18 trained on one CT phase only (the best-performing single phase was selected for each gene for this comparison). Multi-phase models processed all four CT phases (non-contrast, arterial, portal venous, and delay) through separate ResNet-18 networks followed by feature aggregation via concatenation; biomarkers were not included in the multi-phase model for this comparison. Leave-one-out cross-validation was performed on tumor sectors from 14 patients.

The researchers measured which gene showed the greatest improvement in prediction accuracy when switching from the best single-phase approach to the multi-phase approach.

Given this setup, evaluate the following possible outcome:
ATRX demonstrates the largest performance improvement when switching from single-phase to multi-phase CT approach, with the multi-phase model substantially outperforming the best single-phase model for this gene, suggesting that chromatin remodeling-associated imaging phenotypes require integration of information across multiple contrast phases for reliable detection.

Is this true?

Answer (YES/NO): NO